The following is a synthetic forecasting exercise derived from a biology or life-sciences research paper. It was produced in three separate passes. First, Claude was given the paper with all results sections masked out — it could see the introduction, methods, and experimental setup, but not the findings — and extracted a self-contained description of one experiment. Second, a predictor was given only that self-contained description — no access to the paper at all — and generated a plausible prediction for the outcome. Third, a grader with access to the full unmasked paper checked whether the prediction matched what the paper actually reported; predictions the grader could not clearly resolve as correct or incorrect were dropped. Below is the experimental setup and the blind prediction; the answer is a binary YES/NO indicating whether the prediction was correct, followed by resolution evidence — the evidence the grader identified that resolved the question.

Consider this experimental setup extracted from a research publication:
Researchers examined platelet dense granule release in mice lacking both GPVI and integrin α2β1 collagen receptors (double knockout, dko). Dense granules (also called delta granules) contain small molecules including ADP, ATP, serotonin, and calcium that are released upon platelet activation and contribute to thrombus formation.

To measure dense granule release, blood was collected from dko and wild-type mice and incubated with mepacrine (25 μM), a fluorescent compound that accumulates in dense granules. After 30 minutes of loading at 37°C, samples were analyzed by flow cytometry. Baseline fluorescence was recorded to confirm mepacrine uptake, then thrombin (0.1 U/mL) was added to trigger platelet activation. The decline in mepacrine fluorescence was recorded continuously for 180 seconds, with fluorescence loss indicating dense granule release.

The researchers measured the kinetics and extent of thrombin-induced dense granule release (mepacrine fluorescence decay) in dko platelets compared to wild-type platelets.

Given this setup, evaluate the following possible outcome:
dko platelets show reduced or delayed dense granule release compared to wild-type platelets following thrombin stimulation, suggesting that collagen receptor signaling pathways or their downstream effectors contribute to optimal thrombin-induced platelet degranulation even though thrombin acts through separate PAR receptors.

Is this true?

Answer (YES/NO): NO